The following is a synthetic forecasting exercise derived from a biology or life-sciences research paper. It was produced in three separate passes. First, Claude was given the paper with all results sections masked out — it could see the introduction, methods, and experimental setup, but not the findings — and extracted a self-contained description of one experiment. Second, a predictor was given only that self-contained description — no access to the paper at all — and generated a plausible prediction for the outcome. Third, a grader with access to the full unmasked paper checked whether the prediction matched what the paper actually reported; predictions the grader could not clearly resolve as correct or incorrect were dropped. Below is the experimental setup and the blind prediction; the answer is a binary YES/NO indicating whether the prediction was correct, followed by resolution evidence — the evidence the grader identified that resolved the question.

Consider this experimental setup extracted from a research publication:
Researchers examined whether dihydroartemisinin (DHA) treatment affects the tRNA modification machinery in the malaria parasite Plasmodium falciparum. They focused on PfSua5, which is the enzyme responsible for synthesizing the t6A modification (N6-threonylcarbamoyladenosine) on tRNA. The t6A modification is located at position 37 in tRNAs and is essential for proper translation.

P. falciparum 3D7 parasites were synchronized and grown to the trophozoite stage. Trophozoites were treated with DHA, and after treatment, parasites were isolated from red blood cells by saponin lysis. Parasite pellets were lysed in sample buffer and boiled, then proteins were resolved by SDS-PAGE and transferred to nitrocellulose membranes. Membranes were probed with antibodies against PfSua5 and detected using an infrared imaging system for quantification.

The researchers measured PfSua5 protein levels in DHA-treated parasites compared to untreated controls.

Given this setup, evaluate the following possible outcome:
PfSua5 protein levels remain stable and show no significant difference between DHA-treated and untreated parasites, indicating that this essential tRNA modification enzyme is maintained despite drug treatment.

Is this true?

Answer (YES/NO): NO